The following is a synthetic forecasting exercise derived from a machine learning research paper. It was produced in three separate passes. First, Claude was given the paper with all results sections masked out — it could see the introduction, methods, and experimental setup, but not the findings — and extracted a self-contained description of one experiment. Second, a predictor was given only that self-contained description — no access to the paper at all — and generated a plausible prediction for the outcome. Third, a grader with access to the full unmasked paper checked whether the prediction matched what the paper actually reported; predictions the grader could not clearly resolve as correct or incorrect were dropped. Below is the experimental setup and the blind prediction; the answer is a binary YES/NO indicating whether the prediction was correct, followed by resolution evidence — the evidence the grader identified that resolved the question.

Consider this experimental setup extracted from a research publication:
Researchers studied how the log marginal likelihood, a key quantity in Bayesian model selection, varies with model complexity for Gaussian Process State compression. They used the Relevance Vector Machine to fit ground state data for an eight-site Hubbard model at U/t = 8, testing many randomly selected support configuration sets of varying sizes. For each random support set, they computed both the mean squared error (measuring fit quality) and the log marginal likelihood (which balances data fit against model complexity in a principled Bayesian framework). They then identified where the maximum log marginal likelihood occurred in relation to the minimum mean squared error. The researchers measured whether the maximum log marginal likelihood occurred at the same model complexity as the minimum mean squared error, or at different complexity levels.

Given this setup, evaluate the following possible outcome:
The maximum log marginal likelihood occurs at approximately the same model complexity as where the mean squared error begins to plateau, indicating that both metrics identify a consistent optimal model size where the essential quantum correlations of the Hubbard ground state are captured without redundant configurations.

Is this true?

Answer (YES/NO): NO